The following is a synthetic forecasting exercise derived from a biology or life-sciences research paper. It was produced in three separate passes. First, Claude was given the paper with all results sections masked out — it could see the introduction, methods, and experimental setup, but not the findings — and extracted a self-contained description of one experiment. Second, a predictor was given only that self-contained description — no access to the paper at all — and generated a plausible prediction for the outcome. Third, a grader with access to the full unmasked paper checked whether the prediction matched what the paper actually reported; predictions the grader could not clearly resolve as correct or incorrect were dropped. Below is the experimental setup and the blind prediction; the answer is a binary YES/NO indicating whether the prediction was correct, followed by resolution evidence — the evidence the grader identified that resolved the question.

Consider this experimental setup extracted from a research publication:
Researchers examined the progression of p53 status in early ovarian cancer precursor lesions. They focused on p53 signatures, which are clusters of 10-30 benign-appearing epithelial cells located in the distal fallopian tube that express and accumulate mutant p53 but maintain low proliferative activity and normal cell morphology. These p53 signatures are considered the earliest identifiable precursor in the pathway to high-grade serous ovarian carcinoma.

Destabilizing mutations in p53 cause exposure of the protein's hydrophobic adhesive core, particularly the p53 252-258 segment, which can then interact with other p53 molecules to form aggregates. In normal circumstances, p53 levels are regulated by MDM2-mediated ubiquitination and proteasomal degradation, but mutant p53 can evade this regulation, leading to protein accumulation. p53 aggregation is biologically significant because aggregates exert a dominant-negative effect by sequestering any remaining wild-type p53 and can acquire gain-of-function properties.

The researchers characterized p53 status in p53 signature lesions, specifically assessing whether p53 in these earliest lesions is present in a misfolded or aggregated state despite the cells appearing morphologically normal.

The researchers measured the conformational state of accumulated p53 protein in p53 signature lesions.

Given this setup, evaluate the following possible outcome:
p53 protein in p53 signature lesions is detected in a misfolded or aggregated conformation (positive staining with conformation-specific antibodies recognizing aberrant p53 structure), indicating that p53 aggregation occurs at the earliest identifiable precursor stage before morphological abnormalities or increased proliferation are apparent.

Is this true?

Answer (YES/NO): NO